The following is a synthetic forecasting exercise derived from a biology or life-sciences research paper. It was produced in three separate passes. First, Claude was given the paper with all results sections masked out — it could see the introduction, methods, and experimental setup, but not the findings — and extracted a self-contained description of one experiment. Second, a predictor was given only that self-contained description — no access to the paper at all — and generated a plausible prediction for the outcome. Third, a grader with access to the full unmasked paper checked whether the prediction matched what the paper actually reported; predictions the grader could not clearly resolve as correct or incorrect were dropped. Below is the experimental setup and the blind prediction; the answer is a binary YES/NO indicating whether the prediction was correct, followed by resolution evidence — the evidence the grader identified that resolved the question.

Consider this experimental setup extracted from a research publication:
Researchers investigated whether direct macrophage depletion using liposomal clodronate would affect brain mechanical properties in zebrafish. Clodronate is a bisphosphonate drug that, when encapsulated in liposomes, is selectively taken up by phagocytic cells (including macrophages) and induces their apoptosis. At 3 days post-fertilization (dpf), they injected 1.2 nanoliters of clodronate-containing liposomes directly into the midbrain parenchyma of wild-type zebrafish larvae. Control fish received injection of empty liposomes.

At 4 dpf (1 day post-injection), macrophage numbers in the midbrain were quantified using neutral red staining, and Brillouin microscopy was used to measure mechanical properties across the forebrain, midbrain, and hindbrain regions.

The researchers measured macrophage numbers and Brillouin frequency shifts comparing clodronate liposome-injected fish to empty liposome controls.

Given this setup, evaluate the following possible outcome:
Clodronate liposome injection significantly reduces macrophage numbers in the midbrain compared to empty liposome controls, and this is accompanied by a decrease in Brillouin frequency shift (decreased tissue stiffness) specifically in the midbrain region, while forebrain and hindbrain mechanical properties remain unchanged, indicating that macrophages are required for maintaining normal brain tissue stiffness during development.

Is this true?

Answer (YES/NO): NO